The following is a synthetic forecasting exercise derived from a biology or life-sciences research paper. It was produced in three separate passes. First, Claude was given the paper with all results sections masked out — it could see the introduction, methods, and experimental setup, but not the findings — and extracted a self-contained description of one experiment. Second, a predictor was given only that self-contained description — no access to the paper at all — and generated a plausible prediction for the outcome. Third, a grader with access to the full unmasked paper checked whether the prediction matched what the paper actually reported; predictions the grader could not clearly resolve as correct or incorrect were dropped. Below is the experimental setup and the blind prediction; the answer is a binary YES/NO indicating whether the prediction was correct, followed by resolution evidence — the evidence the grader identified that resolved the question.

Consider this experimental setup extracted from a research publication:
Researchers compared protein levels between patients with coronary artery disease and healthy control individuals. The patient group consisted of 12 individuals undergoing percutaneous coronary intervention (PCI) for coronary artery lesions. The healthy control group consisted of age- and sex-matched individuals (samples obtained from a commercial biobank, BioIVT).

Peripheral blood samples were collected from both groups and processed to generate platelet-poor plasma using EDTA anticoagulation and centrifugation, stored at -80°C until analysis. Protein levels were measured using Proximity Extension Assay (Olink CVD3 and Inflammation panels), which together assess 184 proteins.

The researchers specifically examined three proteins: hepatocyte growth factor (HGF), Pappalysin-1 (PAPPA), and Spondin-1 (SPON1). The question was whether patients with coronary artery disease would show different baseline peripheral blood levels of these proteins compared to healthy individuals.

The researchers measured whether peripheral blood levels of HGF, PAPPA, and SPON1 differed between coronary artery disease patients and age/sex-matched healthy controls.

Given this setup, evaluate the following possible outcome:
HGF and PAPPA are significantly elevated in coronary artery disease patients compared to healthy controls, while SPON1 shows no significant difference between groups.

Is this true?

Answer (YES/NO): NO